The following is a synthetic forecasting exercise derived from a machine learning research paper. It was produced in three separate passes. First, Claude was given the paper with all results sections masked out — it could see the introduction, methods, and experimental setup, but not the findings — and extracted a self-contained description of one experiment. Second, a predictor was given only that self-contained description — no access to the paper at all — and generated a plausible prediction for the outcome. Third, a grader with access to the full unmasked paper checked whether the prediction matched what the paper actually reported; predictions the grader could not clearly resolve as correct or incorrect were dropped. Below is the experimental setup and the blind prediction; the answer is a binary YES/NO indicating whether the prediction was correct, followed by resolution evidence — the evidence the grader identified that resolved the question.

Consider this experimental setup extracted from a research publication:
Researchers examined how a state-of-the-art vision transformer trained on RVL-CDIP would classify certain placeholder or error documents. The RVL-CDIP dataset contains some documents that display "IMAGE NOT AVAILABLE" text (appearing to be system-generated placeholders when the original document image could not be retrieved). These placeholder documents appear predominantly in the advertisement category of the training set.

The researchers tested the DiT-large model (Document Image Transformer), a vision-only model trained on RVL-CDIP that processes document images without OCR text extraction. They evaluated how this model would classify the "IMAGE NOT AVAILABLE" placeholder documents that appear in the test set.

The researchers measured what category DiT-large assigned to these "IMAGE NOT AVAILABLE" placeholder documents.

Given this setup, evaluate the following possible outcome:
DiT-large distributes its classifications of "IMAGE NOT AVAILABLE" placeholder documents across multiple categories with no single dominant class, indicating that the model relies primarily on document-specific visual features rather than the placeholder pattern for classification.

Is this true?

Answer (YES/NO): NO